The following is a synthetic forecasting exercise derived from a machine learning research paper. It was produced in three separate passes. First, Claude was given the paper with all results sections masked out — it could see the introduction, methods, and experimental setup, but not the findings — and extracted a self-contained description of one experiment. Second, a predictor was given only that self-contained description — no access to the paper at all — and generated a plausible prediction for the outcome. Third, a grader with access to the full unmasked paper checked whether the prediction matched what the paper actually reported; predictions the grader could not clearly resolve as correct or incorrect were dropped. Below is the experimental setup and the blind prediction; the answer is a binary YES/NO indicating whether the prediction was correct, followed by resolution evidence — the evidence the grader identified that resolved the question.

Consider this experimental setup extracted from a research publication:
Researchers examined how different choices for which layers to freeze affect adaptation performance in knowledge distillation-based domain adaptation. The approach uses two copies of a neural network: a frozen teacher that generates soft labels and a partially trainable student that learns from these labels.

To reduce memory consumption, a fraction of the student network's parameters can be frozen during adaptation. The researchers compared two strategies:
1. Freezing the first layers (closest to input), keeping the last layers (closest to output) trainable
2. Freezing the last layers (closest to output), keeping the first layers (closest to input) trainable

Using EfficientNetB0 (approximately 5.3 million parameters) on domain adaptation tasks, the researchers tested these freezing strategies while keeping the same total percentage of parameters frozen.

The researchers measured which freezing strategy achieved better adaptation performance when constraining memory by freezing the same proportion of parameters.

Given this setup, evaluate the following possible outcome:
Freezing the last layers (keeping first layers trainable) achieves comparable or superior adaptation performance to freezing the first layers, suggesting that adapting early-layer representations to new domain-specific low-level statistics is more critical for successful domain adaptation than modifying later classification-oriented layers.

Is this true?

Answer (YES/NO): YES